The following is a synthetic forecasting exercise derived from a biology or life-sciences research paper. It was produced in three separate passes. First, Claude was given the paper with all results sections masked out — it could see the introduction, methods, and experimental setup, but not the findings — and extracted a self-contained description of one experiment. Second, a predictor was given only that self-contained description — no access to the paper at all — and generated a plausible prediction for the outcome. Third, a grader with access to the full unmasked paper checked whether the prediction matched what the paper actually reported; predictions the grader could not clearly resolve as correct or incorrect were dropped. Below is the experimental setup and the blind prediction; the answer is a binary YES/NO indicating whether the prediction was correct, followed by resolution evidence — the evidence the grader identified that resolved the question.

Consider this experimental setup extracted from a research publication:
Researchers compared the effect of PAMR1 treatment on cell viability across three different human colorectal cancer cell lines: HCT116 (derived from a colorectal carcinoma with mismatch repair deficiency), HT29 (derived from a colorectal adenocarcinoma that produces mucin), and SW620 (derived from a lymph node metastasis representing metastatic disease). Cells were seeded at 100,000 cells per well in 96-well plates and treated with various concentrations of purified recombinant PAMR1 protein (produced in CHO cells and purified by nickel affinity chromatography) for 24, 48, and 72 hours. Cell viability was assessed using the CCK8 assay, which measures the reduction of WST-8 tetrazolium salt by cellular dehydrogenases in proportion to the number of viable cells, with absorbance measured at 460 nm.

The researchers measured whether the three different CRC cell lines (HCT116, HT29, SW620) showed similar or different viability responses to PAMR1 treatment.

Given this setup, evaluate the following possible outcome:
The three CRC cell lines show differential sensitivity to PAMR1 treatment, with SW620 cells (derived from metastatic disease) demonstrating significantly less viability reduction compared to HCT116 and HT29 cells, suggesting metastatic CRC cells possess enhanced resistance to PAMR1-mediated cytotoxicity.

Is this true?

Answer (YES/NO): NO